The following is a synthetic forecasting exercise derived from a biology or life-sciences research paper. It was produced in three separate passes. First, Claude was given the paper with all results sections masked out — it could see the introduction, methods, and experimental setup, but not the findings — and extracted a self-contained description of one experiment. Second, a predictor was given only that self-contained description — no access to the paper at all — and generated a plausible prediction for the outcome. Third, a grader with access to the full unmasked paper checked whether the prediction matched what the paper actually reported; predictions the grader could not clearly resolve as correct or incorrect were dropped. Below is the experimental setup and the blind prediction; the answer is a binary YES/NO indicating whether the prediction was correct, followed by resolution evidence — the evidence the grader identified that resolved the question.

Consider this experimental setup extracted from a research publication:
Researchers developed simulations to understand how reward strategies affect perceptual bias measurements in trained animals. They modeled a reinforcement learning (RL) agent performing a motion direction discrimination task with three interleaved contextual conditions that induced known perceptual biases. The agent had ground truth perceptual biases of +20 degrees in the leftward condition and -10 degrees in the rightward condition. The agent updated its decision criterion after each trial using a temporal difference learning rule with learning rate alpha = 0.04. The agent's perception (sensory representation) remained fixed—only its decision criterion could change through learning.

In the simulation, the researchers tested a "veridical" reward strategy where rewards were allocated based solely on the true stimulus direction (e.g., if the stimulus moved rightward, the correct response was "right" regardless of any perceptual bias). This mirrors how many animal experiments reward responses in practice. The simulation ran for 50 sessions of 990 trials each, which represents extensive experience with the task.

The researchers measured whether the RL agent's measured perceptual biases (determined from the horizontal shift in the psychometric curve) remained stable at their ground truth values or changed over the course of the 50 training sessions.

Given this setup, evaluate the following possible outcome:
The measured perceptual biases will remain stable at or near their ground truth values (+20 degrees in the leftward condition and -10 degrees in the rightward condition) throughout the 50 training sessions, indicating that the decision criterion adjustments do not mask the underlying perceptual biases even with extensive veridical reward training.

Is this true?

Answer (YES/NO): NO